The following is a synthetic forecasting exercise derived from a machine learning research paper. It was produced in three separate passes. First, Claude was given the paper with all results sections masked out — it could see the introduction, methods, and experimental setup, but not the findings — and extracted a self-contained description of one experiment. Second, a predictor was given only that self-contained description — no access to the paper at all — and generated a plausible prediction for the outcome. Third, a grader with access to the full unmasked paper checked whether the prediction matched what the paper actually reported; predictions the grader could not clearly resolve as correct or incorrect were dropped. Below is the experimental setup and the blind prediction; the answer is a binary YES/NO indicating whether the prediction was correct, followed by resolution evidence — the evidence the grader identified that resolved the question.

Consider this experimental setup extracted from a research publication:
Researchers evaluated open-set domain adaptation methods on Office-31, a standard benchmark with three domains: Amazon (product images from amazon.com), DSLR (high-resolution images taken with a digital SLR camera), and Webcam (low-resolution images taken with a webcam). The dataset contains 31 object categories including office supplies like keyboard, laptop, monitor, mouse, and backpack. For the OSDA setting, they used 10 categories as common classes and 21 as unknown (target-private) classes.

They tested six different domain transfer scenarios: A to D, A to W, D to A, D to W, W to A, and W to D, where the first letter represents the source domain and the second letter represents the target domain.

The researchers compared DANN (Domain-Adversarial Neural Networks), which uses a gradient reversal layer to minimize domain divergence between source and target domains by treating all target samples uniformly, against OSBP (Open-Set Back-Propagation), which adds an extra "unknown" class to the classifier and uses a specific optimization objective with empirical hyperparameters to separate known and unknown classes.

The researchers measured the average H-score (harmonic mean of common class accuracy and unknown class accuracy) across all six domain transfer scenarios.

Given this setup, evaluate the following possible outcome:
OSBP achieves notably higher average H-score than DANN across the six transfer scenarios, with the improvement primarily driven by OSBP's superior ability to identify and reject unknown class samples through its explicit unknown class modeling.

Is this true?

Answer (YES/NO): NO